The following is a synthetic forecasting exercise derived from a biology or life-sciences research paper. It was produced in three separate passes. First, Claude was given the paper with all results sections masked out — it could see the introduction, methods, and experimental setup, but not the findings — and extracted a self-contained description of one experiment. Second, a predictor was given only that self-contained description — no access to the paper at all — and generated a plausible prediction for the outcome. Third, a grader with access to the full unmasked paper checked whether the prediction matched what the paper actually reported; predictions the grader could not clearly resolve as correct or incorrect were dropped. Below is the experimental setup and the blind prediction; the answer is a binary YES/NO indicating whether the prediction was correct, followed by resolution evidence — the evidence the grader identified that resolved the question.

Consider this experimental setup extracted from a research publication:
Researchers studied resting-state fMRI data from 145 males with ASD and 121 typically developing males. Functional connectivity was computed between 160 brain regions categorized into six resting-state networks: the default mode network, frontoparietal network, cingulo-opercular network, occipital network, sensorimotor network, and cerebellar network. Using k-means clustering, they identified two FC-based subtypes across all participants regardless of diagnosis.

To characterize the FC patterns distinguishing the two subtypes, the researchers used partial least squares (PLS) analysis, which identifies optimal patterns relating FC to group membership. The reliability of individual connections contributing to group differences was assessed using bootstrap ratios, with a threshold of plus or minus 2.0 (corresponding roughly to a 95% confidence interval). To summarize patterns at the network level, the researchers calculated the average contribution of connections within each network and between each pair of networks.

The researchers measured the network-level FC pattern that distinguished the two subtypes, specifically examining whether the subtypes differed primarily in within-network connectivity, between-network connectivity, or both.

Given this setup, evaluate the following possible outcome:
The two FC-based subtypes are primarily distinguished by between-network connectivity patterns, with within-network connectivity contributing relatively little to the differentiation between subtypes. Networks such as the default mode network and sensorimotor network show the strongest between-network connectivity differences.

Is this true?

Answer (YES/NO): NO